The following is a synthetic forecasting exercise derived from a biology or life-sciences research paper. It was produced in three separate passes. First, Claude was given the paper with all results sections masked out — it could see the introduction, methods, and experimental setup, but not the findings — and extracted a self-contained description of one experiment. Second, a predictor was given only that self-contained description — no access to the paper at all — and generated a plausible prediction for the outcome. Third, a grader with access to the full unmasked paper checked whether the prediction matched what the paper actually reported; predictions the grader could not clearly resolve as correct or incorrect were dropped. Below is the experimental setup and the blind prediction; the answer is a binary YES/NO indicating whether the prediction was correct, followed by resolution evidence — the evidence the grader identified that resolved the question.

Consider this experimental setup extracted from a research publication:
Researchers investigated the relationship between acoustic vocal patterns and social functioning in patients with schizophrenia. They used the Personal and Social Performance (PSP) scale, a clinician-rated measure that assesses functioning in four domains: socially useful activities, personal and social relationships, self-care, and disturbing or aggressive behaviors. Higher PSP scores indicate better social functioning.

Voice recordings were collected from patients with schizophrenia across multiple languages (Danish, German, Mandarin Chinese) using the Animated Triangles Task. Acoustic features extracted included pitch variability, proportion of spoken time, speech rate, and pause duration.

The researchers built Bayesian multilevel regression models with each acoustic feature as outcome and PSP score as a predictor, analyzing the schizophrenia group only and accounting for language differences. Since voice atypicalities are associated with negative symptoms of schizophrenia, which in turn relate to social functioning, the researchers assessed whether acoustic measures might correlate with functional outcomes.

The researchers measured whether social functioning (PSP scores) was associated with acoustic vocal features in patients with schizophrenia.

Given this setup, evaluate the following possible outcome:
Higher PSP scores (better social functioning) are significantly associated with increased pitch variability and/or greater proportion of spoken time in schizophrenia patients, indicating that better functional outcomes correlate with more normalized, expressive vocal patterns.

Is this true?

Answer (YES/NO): NO